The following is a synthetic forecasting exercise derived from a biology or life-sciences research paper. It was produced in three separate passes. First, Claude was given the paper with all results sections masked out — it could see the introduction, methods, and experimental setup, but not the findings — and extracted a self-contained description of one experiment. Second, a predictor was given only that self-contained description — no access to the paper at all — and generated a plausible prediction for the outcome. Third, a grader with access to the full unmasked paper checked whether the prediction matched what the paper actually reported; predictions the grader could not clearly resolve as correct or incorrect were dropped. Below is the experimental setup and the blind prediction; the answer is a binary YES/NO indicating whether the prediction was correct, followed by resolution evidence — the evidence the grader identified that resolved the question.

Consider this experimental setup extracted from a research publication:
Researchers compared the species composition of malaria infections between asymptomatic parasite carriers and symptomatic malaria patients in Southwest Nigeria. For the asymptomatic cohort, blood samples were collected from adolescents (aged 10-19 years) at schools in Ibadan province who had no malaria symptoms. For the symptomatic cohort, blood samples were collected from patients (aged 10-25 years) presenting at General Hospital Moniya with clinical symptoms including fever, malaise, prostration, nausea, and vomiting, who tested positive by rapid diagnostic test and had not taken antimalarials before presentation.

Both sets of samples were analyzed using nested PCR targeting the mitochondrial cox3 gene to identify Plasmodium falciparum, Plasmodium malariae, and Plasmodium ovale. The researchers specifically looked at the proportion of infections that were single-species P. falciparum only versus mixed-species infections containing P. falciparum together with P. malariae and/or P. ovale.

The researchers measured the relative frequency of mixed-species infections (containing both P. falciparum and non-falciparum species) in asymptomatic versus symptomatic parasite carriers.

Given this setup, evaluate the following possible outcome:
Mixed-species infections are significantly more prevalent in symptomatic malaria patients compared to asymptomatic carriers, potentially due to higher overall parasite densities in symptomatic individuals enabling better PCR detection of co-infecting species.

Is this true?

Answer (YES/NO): NO